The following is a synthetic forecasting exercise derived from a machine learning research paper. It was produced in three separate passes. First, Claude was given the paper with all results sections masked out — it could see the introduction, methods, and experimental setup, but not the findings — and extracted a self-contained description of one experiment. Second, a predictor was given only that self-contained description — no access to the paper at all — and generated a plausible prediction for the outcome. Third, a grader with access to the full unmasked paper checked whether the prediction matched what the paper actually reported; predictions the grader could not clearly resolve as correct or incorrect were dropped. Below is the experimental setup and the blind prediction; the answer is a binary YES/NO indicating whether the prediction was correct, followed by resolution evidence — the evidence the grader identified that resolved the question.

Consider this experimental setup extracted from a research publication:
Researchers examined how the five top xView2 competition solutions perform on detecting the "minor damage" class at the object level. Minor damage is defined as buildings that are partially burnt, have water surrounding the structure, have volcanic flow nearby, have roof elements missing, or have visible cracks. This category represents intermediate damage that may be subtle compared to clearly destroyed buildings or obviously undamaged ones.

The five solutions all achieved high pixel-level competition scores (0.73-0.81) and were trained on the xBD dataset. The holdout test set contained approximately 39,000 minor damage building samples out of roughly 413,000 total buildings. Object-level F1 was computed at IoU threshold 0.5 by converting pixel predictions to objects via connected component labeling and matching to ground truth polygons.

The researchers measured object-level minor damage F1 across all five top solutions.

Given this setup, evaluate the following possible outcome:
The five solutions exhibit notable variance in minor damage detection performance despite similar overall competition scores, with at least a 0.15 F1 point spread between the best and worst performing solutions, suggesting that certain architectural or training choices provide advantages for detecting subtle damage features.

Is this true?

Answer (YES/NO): NO